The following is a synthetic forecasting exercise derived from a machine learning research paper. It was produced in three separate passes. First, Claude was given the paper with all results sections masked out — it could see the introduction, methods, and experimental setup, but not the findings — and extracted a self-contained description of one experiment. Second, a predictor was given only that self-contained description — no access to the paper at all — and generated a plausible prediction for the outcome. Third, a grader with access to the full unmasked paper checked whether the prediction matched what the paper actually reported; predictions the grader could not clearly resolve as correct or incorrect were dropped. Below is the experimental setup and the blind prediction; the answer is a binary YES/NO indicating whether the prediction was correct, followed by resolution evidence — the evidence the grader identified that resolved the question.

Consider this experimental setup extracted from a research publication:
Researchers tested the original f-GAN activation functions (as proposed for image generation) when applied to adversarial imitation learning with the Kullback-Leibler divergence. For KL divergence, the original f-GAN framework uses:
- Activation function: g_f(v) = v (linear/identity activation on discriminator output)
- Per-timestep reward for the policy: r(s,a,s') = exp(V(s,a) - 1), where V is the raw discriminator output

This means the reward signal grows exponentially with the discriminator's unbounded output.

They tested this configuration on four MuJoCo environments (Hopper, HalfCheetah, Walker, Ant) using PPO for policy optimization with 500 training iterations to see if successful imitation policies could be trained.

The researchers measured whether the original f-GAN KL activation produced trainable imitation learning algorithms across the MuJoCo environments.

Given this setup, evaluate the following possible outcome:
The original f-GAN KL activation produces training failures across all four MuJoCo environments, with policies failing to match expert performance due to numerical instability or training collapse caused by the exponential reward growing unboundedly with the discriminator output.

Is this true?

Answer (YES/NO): YES